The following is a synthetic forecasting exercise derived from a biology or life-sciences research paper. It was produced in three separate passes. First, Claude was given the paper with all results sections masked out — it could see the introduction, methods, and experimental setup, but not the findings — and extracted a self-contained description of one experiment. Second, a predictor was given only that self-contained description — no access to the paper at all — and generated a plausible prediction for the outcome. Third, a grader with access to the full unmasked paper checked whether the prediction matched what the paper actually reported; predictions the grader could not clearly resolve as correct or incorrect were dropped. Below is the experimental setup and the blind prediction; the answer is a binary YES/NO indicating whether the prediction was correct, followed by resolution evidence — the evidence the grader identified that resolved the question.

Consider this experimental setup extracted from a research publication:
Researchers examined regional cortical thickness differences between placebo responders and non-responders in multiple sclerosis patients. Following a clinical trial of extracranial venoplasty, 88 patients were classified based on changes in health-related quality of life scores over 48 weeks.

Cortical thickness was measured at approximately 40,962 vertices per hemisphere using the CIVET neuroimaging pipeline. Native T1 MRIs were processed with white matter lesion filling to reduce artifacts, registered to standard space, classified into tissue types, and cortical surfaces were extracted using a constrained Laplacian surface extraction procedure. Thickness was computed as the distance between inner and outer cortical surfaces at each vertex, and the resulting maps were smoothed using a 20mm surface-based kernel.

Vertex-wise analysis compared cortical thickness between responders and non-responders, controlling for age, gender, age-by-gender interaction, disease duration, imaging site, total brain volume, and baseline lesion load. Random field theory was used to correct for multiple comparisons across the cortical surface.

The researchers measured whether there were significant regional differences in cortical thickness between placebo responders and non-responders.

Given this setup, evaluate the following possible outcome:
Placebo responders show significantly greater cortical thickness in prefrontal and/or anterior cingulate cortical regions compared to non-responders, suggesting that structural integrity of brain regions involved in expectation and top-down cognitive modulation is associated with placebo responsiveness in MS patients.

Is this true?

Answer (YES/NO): NO